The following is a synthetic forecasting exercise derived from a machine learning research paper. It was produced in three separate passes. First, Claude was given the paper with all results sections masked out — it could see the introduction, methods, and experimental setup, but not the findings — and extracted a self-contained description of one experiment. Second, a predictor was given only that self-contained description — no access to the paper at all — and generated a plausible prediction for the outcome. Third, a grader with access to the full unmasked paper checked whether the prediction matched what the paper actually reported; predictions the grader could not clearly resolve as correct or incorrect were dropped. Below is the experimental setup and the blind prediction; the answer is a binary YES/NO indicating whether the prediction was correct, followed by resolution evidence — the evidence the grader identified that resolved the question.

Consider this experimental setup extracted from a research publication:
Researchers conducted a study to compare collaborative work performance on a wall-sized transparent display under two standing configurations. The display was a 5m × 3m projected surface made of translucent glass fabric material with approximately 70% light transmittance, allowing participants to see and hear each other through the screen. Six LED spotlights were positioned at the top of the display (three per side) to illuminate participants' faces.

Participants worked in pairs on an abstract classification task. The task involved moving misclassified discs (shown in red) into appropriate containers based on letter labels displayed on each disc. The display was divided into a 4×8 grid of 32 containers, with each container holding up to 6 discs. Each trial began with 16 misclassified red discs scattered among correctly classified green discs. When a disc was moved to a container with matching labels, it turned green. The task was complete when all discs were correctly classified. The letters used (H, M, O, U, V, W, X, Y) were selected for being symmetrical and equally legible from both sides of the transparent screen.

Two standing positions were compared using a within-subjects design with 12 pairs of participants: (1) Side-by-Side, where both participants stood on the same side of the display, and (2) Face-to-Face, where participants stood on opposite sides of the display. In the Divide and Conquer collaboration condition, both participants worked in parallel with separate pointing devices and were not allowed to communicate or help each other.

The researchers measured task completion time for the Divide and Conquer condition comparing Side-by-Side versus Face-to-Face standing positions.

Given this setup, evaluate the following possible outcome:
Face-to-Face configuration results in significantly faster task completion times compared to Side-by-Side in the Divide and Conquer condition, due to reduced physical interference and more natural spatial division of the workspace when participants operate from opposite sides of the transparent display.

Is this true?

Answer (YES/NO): NO